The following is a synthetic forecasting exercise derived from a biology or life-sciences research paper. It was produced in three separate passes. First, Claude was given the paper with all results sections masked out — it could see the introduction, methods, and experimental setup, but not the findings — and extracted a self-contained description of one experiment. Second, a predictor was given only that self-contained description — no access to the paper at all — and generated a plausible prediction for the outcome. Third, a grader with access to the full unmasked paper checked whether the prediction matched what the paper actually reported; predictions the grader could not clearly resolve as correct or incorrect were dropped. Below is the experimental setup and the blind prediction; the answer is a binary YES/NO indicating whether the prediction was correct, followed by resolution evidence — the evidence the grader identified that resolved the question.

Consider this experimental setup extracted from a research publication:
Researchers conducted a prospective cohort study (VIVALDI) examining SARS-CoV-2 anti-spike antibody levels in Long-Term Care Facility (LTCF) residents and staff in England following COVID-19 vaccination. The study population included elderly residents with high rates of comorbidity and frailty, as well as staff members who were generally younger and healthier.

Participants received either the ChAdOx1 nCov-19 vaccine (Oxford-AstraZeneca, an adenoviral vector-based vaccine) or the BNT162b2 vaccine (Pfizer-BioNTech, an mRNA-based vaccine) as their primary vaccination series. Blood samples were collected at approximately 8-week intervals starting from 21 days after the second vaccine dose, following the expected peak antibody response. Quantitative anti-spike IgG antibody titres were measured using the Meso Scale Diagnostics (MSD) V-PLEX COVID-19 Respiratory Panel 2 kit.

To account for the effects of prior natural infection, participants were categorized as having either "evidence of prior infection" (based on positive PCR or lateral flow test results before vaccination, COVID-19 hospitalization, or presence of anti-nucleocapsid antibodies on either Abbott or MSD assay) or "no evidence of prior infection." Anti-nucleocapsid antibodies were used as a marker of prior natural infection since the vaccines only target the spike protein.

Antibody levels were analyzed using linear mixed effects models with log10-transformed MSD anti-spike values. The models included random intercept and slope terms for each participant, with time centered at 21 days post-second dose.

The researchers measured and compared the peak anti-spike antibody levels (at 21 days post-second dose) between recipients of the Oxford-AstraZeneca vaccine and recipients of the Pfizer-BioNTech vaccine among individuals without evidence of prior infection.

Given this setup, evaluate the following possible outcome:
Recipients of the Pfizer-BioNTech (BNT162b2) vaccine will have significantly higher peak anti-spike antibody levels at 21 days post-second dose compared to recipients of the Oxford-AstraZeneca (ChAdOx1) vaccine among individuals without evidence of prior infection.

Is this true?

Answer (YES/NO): YES